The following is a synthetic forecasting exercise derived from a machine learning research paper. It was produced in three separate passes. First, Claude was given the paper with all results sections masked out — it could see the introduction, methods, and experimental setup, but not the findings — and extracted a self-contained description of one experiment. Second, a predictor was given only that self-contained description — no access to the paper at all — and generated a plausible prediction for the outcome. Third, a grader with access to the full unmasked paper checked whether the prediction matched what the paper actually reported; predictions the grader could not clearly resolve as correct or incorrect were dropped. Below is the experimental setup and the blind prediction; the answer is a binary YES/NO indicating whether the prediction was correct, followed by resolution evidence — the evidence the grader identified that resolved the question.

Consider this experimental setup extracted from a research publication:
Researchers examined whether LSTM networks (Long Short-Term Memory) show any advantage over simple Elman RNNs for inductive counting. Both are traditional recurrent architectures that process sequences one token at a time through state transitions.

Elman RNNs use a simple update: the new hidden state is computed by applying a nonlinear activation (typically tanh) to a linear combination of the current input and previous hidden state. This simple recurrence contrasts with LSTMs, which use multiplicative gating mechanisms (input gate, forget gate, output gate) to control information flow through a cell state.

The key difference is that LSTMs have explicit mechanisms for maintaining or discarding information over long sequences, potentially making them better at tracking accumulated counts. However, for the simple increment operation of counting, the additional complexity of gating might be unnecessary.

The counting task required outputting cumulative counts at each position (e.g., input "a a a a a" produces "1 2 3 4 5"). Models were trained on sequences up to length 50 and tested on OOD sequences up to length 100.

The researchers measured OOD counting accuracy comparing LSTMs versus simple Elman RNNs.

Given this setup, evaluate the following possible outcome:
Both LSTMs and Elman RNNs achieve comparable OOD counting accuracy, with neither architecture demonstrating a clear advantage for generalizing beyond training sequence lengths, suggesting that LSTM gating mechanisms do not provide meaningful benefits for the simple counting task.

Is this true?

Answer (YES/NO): YES